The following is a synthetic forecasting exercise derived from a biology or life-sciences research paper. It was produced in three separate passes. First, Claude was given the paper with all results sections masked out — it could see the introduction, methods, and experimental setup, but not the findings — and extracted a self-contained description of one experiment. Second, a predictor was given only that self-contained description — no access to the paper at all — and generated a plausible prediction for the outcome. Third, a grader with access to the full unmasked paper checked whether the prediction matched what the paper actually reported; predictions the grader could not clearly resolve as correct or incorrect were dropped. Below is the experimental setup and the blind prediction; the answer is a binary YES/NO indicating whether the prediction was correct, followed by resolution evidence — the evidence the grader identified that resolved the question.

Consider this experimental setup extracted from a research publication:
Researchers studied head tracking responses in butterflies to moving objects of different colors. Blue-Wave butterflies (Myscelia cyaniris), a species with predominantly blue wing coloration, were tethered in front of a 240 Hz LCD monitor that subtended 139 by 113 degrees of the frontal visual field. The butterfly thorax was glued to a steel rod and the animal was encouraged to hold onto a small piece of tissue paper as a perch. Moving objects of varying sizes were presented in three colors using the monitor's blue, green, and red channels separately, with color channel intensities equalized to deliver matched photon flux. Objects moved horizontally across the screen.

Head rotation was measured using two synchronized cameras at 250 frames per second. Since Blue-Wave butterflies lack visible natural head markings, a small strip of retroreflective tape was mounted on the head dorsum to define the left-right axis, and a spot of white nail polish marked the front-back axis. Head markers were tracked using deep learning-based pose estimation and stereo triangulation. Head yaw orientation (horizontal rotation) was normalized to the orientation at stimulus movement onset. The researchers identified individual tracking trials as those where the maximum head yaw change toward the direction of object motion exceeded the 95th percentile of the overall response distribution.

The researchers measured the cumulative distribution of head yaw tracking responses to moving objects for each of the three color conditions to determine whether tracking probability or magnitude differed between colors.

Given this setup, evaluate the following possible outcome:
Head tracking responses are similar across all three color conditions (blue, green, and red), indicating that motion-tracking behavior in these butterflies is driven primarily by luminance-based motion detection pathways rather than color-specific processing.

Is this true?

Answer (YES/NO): NO